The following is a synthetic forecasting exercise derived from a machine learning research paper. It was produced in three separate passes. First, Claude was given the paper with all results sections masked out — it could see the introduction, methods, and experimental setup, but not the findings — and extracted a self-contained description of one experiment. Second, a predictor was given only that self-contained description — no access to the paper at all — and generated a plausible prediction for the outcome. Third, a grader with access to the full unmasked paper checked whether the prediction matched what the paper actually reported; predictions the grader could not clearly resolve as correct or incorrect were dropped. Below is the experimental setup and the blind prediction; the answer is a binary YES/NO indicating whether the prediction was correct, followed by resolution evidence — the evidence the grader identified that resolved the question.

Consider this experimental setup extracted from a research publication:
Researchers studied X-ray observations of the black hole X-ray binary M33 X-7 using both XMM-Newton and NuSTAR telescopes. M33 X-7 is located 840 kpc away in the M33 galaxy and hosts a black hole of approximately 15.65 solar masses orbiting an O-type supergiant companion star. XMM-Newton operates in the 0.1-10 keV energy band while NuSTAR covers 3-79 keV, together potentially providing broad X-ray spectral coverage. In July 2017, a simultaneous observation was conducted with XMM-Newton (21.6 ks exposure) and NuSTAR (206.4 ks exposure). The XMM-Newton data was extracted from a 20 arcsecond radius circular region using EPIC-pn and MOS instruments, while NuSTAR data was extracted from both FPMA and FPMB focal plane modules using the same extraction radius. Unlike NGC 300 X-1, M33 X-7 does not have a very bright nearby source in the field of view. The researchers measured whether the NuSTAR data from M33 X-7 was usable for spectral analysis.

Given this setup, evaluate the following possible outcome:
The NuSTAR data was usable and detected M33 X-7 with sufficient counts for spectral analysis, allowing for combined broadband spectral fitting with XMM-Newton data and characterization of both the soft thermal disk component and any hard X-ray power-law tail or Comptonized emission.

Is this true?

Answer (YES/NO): YES